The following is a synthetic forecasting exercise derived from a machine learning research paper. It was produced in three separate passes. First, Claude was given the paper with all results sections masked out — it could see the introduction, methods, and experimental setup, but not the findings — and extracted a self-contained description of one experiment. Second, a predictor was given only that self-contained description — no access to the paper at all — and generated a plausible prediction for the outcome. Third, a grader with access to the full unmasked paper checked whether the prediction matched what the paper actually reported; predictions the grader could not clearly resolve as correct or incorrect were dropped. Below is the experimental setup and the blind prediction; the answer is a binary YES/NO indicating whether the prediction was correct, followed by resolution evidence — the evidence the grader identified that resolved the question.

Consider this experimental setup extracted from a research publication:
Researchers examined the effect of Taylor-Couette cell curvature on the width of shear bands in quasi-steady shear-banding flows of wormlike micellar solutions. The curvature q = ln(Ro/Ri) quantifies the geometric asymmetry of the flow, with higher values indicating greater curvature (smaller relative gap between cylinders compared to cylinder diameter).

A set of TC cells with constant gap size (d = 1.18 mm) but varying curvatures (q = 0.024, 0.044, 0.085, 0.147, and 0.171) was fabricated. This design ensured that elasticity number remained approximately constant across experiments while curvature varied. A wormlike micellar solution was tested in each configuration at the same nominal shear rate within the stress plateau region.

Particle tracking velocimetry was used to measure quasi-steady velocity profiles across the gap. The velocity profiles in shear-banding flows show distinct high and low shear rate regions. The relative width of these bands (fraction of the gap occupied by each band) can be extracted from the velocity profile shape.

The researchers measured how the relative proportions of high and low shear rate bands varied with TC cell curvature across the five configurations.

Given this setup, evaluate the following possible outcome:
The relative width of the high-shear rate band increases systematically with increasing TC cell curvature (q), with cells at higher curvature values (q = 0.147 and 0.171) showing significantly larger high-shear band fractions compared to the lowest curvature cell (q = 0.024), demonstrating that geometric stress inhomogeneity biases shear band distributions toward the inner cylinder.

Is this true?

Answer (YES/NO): NO